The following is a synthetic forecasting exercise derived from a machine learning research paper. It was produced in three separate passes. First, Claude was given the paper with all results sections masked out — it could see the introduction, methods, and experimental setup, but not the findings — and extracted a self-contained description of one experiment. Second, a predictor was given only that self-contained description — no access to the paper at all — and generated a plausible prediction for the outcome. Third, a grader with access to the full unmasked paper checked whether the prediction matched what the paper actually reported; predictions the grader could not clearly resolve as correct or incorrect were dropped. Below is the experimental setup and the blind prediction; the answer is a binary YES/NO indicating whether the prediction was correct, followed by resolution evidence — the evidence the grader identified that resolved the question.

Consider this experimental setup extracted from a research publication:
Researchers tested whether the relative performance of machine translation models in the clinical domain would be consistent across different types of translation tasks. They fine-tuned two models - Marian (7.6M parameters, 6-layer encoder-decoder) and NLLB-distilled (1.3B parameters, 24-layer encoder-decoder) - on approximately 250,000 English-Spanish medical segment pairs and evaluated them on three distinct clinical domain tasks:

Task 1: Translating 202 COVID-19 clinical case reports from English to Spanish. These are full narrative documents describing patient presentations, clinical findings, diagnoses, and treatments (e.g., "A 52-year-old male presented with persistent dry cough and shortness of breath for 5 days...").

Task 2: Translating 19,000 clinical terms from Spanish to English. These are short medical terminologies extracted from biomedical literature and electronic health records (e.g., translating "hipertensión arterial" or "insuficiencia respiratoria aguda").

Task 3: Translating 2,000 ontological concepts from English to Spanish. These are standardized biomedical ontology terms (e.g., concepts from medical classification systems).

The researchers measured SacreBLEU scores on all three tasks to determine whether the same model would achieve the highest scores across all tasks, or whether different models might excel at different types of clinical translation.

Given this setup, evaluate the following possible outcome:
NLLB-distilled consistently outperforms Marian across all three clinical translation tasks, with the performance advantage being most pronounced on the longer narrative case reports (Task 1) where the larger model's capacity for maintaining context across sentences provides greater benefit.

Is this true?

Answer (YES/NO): NO